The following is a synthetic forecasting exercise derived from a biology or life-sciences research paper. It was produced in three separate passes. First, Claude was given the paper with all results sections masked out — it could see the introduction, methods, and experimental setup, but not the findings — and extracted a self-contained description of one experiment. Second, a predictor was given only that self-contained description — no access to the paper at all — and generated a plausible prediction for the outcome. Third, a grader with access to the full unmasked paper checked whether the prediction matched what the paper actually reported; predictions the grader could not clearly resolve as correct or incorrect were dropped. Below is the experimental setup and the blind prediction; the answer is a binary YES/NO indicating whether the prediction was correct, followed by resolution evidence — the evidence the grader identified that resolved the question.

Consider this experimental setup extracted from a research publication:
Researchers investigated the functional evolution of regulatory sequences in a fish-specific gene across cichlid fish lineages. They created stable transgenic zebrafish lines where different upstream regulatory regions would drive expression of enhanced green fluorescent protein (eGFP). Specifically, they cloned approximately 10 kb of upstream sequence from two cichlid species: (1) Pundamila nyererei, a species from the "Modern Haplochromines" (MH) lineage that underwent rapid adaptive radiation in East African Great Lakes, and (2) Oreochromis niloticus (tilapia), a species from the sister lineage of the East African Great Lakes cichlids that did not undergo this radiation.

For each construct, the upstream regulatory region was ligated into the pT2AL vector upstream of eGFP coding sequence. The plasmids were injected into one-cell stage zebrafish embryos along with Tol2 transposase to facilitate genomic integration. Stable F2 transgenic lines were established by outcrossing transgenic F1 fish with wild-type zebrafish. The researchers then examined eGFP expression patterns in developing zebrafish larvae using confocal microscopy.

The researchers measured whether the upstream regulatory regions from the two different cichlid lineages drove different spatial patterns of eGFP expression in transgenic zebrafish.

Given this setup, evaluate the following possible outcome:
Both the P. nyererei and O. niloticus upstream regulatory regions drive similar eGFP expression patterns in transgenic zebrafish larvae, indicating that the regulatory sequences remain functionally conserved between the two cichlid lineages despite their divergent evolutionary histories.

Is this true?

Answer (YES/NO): NO